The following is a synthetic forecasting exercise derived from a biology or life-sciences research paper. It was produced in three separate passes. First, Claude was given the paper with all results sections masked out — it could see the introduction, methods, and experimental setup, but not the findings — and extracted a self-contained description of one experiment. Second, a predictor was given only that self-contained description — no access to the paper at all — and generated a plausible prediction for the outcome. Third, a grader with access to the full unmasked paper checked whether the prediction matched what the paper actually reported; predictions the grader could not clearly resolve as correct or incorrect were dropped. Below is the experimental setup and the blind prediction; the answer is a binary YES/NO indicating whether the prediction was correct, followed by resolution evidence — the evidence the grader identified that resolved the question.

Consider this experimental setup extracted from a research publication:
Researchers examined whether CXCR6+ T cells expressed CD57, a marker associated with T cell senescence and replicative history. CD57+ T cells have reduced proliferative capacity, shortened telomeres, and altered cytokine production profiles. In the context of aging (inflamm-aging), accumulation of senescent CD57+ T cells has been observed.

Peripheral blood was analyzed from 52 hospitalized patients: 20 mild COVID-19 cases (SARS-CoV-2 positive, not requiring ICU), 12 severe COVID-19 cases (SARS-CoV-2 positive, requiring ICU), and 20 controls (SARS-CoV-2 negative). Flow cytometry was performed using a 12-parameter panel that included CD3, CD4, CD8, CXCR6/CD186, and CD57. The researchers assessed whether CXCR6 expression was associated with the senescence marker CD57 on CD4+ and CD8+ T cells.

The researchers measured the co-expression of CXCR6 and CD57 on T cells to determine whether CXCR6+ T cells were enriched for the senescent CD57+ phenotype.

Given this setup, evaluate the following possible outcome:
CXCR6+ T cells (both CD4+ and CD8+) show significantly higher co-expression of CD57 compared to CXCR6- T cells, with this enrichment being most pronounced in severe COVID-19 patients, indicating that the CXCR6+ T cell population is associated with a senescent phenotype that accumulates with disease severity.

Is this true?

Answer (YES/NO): NO